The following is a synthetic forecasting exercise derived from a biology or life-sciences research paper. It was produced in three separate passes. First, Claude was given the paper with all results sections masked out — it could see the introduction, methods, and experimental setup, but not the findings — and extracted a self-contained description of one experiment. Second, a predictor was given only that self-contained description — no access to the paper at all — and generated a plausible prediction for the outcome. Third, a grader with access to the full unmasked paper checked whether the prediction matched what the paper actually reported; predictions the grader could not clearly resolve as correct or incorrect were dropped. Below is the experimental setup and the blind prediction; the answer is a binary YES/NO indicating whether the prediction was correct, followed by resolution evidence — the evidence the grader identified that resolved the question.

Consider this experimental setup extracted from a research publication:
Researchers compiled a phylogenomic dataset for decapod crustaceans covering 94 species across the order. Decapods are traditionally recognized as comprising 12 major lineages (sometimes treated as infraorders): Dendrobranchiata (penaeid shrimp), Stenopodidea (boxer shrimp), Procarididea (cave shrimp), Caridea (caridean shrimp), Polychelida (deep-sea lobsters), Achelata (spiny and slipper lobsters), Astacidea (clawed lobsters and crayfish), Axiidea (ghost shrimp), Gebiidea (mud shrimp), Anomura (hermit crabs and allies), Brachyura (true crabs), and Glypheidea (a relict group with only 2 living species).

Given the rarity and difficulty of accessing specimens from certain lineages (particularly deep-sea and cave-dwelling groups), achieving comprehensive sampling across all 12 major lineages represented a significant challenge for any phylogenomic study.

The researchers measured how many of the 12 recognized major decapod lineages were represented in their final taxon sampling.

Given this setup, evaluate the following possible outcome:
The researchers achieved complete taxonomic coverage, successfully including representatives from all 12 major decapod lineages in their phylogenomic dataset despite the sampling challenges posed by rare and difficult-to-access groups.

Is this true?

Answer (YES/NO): NO